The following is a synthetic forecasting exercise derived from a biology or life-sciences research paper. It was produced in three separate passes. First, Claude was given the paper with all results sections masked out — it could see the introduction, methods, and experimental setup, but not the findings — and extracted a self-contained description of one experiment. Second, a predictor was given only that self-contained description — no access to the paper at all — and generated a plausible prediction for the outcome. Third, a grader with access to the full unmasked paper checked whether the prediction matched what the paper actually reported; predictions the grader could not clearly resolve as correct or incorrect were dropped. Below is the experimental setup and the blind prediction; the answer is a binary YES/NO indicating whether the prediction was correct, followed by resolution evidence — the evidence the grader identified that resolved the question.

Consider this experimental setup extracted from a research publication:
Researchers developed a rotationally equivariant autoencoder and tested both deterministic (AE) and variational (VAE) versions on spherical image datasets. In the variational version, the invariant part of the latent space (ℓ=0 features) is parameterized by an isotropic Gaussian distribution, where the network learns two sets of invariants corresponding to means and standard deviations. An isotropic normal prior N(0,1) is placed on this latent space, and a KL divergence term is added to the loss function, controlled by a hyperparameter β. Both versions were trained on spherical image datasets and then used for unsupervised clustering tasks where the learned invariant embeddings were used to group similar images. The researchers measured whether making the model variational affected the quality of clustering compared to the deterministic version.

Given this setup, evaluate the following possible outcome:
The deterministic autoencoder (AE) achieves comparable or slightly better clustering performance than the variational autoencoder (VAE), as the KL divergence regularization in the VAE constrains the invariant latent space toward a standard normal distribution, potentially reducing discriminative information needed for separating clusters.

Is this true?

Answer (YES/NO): NO